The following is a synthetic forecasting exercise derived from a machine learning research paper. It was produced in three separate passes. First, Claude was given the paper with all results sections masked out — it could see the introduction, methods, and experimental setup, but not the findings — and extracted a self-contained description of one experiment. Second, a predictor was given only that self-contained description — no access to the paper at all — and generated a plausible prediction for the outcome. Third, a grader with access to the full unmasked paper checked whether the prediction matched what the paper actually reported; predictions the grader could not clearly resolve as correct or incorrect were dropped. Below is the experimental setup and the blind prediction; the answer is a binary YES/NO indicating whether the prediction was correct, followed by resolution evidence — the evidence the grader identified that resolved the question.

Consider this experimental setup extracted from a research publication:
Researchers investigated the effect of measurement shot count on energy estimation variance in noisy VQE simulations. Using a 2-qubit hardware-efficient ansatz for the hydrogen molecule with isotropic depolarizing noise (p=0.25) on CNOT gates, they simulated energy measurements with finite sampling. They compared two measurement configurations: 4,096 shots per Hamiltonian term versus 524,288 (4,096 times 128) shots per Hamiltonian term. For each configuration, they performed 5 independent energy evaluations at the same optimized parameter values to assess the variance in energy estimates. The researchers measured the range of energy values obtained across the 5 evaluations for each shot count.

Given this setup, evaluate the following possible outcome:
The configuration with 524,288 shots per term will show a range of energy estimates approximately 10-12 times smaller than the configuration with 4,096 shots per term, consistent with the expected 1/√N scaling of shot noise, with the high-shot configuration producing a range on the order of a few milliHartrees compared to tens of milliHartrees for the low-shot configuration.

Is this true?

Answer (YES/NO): NO